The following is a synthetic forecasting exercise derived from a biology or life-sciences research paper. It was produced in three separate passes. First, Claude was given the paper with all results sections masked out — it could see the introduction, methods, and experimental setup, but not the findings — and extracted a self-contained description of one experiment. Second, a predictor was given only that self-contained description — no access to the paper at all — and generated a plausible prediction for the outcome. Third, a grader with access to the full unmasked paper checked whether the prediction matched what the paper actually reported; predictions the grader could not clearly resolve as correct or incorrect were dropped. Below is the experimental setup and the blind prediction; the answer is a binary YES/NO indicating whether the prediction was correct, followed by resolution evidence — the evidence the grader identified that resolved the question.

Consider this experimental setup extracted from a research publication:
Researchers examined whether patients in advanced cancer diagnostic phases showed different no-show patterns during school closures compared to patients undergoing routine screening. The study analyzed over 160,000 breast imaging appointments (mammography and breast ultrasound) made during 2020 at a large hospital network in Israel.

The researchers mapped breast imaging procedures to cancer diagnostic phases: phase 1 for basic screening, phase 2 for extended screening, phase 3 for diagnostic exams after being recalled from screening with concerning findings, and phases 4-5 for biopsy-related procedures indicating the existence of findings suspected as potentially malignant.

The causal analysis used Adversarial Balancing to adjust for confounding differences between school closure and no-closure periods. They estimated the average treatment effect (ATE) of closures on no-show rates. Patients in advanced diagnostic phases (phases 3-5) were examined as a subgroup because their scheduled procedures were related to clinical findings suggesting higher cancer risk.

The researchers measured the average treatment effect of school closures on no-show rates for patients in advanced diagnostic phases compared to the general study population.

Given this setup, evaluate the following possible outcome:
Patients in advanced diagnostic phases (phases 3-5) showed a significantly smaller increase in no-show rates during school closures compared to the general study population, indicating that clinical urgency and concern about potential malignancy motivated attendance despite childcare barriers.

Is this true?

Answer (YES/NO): YES